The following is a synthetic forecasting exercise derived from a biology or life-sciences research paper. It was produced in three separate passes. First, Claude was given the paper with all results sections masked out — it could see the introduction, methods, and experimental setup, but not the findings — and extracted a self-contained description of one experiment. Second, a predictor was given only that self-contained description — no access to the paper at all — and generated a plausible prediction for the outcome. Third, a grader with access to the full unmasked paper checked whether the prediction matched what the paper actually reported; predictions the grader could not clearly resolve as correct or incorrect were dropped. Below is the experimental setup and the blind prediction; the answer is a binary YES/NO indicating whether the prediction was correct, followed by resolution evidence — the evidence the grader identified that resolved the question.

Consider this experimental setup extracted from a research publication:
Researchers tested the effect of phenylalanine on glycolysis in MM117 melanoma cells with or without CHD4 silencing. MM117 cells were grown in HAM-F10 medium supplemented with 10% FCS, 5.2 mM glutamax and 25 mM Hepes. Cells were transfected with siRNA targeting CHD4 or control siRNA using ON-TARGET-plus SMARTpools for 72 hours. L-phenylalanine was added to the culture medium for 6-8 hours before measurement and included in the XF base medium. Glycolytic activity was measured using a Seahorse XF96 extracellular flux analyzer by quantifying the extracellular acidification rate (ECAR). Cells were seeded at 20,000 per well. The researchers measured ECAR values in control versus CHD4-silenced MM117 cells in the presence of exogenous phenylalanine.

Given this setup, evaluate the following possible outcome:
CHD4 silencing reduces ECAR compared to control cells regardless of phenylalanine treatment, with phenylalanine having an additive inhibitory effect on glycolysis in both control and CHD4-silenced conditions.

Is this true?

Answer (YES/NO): NO